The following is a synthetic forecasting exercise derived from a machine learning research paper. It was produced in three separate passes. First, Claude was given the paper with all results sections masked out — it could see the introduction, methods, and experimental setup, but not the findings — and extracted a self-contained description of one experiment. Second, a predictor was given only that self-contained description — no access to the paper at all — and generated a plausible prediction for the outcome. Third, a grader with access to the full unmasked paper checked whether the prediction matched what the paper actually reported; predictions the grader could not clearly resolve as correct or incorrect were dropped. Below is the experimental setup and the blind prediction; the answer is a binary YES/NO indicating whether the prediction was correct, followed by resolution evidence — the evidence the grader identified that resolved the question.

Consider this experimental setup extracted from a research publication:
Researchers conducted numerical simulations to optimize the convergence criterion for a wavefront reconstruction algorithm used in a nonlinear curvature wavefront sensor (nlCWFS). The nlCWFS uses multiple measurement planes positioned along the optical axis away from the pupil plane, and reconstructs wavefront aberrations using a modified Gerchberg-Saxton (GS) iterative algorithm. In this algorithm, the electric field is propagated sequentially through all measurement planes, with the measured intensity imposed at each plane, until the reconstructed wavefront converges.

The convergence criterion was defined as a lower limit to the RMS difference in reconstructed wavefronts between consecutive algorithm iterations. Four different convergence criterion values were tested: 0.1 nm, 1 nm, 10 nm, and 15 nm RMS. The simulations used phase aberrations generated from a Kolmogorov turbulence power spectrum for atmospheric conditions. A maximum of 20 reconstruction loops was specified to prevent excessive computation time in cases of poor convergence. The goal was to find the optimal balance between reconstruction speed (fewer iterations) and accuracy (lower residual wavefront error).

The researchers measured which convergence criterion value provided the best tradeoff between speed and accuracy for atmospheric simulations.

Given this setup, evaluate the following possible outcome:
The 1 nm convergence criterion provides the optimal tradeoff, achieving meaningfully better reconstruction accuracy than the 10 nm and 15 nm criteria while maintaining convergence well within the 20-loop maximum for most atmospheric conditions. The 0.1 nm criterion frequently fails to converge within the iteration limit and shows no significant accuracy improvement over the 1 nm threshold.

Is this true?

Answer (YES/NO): NO